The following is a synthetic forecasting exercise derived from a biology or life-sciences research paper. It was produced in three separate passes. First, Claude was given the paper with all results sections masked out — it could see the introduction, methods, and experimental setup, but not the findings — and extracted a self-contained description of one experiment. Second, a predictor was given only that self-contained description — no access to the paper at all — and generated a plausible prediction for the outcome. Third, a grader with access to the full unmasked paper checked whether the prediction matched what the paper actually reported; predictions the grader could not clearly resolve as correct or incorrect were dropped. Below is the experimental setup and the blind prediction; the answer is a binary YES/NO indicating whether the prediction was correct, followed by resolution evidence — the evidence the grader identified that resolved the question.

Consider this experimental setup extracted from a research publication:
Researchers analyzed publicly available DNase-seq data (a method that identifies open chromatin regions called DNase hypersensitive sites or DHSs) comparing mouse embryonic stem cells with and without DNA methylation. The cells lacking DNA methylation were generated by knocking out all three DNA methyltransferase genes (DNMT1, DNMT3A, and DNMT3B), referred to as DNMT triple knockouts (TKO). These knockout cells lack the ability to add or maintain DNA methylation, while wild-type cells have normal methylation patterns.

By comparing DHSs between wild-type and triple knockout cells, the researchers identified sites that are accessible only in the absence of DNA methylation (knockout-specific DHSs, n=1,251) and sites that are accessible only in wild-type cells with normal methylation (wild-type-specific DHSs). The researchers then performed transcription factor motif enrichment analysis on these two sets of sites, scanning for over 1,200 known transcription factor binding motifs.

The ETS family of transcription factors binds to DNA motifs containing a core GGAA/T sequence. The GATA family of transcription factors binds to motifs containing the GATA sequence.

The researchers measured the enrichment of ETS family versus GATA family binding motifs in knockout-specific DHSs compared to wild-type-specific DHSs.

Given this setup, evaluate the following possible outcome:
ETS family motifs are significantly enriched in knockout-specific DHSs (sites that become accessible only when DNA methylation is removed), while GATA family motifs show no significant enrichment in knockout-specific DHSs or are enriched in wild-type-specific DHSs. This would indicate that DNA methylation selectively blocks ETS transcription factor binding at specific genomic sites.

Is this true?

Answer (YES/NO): YES